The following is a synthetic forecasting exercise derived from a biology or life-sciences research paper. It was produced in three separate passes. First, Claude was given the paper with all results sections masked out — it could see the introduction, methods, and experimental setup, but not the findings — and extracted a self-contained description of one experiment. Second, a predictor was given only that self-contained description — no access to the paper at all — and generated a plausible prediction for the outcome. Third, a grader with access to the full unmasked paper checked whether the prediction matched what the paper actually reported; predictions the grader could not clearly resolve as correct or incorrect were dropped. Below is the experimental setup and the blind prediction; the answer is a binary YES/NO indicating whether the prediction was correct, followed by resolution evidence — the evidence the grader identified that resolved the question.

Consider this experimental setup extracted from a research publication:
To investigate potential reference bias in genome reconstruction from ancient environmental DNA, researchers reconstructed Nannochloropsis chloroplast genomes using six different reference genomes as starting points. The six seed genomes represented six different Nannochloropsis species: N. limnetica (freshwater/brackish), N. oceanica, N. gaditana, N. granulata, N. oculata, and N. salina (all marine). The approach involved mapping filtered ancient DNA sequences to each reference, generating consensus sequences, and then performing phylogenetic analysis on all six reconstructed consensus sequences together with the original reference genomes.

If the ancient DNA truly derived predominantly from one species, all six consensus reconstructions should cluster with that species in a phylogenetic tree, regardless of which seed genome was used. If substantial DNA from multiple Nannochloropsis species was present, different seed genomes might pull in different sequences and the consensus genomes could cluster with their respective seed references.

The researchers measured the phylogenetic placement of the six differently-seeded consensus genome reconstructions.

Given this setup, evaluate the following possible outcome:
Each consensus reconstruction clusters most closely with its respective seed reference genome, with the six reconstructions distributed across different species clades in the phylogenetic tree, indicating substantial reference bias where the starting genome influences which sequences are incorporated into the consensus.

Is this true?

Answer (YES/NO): YES